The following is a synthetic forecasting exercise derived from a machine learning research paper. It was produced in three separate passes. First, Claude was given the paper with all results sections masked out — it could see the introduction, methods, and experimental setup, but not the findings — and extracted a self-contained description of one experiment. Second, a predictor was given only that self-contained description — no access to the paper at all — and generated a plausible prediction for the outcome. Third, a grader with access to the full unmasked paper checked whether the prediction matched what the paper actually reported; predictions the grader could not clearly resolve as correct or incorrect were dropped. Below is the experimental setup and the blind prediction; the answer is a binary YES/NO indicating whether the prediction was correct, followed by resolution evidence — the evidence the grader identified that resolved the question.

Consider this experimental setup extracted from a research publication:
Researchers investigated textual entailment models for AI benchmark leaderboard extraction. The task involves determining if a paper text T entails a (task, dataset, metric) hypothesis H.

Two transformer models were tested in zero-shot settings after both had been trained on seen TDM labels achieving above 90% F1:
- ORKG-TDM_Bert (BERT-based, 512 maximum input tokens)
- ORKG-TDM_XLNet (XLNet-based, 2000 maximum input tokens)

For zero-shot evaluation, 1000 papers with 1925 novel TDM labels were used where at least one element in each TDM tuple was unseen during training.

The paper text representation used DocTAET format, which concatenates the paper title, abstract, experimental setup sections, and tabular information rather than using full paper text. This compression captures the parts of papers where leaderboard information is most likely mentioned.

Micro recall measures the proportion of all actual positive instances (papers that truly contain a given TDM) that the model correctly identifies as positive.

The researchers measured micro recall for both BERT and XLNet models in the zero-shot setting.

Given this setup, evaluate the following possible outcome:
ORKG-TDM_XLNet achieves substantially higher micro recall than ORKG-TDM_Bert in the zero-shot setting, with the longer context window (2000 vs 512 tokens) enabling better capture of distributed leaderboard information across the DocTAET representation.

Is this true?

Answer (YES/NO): NO